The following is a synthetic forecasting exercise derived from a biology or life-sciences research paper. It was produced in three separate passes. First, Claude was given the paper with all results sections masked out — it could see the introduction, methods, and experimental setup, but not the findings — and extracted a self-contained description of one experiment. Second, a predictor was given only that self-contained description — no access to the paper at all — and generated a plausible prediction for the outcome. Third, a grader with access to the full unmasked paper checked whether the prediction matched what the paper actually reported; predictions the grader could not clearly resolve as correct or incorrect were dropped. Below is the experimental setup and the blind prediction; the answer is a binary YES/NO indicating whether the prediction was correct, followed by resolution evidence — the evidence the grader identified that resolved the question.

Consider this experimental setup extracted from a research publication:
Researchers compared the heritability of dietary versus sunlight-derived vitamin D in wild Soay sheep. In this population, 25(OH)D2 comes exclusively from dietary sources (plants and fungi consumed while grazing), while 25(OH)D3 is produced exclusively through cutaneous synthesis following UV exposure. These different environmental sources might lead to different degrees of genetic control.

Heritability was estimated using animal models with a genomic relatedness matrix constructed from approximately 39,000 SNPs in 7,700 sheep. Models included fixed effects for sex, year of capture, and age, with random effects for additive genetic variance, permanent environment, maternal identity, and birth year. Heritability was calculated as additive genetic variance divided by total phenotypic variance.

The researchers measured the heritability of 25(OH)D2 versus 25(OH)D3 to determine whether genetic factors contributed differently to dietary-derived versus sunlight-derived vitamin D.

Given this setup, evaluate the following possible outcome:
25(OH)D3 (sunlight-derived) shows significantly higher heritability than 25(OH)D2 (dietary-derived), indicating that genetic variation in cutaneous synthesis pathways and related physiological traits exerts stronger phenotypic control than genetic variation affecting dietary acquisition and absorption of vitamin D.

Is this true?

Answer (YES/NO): NO